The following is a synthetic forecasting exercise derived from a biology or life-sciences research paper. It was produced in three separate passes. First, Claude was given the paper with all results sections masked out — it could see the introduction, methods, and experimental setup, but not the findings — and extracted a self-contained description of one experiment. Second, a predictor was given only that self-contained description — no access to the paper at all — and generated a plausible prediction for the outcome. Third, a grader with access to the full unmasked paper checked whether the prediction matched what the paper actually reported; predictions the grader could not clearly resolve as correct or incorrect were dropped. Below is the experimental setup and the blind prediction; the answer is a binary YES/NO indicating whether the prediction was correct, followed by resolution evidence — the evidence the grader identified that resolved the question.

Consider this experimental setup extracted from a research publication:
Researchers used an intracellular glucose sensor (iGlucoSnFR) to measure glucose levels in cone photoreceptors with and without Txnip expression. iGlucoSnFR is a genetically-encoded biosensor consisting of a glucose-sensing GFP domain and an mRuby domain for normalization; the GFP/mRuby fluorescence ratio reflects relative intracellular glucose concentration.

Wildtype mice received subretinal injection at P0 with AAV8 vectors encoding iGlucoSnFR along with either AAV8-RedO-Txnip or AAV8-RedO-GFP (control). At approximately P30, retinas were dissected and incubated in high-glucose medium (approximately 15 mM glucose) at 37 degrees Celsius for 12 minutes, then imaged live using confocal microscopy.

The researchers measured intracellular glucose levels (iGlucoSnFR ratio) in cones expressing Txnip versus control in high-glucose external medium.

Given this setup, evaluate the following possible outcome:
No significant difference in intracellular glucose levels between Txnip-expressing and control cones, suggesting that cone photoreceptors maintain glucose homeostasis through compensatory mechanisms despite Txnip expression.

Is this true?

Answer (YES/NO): NO